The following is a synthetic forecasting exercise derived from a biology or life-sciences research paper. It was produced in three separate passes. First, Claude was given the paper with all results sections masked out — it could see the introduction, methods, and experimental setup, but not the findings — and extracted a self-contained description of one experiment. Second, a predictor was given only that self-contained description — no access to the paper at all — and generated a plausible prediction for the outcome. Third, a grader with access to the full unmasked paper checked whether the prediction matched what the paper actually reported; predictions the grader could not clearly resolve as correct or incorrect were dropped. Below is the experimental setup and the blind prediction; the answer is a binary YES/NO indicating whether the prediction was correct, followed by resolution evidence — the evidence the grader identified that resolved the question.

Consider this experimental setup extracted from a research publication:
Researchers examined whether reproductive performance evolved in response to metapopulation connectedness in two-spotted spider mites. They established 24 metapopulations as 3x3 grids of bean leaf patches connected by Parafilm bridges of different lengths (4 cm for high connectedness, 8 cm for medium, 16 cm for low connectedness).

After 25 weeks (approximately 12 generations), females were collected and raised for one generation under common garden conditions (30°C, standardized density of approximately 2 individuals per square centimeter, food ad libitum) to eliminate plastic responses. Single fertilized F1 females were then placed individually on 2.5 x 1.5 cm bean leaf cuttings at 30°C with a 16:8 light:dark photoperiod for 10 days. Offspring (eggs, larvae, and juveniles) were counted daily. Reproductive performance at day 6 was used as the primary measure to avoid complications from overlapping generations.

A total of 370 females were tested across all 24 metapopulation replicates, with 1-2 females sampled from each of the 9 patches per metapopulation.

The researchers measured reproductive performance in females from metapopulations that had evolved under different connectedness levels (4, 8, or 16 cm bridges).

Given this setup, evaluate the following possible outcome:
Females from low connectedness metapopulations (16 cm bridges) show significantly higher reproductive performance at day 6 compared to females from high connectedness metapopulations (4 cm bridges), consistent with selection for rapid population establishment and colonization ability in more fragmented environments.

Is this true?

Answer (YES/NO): NO